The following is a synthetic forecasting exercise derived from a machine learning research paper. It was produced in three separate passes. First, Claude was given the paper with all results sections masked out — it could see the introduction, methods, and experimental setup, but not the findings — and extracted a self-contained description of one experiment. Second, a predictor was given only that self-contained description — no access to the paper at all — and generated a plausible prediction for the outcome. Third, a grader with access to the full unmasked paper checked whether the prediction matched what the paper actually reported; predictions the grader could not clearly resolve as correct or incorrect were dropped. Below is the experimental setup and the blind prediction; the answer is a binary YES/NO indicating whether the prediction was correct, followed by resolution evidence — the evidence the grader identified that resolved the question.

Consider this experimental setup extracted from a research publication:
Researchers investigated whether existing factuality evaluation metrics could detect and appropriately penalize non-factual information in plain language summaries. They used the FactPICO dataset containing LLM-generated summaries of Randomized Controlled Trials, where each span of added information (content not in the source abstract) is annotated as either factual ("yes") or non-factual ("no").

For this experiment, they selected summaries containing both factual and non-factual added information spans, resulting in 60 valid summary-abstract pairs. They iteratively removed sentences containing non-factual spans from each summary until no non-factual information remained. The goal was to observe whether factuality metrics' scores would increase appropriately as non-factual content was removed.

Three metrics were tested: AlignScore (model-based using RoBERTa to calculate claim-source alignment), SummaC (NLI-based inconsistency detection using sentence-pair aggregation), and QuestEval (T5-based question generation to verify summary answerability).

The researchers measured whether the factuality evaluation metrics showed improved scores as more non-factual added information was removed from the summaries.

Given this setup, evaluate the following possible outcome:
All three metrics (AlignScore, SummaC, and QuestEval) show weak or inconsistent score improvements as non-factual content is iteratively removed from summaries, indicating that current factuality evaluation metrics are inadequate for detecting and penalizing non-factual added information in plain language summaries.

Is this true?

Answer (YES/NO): NO